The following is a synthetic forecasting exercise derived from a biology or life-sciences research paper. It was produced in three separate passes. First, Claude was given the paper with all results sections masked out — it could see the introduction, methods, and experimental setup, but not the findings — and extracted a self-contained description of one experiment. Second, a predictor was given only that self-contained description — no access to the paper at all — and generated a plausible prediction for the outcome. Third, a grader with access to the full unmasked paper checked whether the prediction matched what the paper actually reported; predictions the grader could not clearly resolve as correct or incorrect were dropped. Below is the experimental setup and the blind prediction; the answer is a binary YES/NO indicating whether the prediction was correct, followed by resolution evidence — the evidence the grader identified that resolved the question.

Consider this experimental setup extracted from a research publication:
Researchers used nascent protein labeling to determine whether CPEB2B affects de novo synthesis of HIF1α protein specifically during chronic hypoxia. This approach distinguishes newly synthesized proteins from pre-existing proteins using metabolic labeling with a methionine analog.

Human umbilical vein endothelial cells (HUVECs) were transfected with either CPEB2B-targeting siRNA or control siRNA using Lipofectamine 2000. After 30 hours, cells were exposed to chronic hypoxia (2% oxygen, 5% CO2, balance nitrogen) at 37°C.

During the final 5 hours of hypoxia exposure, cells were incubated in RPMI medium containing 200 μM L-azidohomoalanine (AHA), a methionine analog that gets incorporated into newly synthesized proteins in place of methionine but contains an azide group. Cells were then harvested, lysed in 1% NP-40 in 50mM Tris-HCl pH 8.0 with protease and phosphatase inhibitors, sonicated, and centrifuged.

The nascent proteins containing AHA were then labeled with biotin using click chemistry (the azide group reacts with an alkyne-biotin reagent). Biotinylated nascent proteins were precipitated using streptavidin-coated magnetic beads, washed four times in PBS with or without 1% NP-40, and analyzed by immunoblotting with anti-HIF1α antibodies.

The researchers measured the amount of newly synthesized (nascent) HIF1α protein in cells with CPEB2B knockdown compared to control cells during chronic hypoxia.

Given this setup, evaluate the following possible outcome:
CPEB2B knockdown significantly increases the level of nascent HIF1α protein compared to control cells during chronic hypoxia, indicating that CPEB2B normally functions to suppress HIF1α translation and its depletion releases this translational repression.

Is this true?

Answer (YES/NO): NO